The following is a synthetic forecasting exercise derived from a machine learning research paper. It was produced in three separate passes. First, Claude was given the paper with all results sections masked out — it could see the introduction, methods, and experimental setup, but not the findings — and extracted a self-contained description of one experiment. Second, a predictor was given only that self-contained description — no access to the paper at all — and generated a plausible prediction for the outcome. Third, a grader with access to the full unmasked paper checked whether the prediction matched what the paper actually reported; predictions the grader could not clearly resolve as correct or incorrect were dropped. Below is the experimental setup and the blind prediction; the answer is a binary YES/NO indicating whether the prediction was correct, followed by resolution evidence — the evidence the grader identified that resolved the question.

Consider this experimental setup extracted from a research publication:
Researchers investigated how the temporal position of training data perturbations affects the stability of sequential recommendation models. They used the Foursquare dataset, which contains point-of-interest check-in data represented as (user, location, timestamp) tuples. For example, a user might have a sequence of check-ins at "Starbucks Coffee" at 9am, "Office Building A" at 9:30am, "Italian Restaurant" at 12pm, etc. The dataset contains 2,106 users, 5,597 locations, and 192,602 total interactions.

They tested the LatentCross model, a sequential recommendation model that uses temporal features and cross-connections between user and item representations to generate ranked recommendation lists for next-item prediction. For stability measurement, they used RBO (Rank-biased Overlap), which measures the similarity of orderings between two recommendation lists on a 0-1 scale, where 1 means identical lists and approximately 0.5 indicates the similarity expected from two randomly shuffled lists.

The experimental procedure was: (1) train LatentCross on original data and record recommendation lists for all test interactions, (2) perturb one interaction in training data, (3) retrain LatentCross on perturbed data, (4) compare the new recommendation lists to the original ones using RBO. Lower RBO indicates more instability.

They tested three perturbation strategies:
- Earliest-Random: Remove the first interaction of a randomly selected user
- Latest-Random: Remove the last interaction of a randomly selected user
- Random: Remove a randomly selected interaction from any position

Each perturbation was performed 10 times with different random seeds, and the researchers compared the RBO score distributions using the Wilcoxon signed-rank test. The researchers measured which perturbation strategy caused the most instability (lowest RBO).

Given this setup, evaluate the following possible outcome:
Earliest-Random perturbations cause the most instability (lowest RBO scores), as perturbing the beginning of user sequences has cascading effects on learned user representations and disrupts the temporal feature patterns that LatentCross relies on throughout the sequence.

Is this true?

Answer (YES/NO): YES